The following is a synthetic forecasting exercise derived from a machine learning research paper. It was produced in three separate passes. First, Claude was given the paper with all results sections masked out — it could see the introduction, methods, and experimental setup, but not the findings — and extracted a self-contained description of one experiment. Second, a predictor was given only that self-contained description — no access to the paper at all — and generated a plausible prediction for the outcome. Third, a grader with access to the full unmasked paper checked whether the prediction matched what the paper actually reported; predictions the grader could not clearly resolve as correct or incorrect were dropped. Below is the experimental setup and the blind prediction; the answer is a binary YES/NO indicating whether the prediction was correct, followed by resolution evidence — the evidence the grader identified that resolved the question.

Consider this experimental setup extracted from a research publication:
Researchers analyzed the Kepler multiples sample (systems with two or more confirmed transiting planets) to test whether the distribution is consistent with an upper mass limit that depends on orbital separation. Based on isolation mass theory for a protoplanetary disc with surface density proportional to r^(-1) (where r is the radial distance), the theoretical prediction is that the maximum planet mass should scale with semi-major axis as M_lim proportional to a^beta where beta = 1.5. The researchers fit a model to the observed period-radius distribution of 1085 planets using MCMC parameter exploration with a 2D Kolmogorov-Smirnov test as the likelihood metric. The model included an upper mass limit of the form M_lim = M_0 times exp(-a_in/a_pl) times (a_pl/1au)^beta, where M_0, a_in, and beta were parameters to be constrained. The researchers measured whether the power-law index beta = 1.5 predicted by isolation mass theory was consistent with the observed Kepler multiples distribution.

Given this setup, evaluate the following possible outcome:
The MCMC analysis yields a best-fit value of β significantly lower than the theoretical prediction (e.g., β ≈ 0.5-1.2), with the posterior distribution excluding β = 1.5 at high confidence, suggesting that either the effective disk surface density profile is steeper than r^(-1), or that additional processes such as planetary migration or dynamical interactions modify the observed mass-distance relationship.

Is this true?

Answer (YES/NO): NO